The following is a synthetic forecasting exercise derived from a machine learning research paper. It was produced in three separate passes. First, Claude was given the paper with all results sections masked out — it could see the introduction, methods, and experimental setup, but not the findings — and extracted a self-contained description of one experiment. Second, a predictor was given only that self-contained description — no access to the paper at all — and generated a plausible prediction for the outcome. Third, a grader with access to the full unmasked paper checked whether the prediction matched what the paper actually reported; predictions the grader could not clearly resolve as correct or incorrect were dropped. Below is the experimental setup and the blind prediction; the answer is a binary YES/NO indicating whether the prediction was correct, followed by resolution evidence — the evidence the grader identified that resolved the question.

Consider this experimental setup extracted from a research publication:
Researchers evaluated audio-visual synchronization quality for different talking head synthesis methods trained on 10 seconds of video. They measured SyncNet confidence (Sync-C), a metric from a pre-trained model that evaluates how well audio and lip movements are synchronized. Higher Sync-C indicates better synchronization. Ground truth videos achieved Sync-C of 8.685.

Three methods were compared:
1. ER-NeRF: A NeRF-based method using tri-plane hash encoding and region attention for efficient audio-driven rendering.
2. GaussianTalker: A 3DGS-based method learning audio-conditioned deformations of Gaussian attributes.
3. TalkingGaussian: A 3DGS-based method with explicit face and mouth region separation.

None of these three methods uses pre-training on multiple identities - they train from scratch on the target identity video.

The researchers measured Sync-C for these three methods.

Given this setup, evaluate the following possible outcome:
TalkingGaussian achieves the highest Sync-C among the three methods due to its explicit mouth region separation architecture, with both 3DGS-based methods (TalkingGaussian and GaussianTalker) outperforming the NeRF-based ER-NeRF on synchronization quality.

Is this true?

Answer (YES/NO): NO